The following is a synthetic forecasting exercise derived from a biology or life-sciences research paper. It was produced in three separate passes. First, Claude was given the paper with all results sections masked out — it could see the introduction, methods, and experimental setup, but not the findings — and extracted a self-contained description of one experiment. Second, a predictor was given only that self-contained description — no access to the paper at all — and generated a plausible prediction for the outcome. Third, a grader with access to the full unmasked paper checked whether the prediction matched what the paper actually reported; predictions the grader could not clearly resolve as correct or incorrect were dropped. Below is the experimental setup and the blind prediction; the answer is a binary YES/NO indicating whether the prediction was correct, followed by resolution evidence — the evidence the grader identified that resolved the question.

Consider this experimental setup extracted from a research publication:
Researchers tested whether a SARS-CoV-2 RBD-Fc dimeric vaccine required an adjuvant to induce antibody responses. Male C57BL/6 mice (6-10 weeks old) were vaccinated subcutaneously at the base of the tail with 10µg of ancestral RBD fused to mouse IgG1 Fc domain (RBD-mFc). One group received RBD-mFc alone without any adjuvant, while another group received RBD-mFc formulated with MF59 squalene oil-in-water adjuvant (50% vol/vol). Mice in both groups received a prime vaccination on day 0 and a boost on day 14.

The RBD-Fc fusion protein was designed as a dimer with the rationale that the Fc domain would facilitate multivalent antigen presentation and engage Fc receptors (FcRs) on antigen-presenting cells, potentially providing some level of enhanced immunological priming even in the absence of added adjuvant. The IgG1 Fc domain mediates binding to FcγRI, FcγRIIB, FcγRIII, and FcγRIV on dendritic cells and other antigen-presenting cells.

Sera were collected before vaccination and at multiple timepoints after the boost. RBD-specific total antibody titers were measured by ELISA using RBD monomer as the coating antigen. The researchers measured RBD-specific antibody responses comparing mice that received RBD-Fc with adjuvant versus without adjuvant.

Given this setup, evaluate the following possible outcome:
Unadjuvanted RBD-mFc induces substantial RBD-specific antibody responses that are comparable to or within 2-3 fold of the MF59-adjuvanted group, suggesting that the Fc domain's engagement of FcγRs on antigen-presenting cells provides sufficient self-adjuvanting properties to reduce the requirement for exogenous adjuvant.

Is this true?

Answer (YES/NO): NO